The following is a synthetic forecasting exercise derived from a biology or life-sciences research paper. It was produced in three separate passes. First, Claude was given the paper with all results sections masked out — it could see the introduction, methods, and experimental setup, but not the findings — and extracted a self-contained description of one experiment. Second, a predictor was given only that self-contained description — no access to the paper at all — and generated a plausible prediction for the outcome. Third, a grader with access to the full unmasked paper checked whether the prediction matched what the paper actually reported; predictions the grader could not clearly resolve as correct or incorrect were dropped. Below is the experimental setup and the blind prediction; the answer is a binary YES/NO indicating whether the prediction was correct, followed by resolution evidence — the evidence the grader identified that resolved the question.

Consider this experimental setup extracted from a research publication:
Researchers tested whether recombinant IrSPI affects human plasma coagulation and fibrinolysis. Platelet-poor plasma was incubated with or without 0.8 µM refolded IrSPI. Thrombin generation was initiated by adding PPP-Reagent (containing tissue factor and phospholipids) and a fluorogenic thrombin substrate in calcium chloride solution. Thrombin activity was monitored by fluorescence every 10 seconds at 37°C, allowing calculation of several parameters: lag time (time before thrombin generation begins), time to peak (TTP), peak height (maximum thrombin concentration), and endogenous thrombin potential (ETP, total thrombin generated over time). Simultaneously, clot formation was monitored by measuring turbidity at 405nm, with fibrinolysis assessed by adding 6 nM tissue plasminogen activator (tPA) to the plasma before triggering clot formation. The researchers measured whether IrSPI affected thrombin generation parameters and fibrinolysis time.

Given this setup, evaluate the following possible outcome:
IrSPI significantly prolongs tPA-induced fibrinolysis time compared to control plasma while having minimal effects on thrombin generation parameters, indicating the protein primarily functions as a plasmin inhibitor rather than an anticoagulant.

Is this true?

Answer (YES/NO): NO